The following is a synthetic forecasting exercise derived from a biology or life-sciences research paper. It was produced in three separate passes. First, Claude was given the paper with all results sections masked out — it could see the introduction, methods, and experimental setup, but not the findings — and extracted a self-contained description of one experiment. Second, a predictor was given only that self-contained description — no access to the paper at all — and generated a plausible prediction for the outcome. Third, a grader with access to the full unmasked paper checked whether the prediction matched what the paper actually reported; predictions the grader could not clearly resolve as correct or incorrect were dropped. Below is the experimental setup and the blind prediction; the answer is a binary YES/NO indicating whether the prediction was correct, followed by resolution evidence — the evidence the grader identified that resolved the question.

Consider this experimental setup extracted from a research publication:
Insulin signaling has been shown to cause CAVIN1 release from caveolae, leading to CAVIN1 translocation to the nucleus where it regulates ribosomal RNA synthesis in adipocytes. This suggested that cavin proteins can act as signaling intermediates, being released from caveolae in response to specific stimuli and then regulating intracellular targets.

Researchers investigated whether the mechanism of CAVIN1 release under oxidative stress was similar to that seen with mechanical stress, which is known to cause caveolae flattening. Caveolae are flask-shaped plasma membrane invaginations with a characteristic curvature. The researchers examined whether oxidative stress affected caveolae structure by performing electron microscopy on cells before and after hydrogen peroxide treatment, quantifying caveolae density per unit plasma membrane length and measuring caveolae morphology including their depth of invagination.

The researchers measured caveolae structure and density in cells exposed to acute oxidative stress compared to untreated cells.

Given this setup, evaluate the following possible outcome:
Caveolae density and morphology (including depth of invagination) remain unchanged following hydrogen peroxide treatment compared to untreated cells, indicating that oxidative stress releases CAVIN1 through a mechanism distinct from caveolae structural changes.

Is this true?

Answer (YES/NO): NO